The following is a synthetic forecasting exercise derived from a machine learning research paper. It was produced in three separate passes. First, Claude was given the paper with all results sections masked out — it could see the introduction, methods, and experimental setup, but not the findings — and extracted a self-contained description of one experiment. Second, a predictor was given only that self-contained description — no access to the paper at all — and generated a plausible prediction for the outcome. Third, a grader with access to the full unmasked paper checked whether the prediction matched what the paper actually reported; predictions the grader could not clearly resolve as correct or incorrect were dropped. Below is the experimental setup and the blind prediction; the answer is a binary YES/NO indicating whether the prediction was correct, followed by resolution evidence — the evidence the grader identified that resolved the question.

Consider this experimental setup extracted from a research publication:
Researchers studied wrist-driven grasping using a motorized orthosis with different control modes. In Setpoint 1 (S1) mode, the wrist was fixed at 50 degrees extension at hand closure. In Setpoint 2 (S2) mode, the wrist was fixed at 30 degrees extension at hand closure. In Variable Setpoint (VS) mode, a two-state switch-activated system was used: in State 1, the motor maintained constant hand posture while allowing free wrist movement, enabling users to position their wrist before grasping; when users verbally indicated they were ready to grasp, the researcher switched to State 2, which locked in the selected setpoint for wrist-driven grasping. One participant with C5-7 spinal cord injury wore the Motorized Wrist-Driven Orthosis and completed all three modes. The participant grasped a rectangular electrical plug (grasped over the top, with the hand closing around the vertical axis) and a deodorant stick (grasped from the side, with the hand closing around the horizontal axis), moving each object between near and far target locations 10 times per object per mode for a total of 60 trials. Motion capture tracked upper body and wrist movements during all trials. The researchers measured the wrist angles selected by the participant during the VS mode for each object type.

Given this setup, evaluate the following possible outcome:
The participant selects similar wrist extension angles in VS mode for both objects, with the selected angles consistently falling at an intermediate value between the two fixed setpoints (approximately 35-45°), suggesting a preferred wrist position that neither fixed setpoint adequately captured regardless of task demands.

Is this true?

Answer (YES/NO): NO